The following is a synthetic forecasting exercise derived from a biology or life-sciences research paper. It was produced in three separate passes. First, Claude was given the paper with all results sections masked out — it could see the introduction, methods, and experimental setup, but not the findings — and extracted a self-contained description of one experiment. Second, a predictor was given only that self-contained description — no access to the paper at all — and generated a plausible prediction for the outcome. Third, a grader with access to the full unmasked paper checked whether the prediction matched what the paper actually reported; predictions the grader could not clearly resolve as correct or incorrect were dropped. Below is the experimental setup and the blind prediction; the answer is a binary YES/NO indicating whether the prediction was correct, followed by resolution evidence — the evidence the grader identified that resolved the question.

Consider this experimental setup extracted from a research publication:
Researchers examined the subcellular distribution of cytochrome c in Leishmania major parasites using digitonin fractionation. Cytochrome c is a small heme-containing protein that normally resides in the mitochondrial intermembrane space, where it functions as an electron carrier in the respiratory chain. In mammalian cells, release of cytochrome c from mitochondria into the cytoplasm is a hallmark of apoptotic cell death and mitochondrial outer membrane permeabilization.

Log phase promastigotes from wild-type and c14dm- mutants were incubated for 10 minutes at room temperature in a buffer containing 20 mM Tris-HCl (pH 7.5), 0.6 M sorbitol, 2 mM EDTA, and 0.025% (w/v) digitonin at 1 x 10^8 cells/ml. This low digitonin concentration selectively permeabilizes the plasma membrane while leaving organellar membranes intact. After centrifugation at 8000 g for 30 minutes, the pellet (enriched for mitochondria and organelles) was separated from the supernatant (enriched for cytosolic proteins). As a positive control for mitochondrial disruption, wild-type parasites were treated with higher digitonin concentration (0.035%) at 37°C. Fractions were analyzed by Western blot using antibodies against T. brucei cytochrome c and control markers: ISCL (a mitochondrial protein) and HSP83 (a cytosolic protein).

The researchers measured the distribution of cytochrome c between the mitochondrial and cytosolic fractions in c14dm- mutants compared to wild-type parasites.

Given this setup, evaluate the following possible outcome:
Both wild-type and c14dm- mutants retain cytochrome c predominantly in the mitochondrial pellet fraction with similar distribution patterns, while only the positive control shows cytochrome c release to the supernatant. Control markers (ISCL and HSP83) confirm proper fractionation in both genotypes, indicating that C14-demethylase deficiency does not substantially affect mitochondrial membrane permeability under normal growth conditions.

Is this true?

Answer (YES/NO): YES